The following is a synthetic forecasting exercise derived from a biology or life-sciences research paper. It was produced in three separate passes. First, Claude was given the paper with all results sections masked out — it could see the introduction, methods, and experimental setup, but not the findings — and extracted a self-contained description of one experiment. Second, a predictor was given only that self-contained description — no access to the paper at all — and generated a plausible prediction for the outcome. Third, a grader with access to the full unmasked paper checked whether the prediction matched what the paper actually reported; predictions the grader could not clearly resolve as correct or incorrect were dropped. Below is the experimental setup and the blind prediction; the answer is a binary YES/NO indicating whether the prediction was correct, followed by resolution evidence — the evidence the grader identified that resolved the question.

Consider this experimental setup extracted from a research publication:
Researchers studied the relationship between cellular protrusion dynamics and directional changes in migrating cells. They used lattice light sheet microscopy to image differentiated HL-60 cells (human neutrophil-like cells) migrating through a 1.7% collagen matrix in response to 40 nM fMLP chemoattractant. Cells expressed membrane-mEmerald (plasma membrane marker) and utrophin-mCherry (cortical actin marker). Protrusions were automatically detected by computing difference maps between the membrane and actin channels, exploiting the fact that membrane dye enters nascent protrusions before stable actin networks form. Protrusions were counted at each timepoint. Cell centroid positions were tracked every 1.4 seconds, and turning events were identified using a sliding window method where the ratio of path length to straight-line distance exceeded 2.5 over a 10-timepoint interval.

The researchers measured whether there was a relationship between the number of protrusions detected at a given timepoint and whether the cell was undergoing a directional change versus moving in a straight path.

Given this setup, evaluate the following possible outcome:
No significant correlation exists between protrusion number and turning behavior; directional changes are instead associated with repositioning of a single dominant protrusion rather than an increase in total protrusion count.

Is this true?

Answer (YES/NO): NO